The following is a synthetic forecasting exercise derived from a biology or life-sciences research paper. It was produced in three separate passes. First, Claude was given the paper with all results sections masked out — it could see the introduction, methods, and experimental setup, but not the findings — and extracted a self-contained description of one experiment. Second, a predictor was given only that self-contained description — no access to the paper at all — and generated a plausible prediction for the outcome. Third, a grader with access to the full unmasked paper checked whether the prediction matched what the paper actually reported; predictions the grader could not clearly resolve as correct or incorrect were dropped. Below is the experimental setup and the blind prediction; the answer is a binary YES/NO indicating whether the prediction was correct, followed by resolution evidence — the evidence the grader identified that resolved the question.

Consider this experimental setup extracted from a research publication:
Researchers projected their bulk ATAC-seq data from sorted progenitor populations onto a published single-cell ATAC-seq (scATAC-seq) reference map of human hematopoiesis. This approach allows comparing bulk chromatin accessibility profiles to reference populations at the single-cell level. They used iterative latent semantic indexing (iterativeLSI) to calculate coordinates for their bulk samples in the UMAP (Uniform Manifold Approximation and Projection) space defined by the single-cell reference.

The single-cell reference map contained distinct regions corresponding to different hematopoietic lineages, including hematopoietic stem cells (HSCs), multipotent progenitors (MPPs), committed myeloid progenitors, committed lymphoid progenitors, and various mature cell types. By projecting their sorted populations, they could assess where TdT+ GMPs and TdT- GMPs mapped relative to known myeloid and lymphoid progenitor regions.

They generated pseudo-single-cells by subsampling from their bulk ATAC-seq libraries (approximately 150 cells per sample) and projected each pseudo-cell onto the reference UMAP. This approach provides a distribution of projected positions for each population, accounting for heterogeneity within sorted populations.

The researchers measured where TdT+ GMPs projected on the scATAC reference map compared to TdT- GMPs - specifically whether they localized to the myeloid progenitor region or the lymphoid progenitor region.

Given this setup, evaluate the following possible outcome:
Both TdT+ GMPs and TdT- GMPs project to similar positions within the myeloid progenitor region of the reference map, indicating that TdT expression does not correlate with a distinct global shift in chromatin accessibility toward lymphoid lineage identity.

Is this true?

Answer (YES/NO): NO